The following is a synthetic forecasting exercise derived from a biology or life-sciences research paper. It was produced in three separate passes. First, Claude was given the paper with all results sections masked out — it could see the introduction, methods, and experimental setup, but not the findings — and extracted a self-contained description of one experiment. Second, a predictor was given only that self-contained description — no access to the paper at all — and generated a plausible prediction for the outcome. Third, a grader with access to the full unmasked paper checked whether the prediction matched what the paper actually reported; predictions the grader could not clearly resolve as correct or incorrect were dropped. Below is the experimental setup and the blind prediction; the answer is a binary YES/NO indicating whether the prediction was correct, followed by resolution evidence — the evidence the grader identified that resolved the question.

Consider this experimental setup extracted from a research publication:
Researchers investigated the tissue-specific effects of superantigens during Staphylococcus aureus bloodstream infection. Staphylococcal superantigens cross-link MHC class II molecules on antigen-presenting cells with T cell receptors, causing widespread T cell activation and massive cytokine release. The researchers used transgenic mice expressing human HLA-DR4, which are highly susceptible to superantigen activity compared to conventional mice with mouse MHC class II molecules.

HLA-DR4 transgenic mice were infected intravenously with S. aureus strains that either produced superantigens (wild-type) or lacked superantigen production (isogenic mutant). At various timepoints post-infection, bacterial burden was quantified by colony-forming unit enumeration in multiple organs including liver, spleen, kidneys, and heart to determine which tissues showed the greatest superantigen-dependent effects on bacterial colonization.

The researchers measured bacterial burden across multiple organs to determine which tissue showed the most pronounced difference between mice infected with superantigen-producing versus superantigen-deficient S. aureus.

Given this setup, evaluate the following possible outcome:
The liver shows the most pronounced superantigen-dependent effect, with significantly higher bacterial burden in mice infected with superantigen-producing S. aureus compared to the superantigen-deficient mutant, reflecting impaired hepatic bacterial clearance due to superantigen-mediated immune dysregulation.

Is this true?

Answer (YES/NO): YES